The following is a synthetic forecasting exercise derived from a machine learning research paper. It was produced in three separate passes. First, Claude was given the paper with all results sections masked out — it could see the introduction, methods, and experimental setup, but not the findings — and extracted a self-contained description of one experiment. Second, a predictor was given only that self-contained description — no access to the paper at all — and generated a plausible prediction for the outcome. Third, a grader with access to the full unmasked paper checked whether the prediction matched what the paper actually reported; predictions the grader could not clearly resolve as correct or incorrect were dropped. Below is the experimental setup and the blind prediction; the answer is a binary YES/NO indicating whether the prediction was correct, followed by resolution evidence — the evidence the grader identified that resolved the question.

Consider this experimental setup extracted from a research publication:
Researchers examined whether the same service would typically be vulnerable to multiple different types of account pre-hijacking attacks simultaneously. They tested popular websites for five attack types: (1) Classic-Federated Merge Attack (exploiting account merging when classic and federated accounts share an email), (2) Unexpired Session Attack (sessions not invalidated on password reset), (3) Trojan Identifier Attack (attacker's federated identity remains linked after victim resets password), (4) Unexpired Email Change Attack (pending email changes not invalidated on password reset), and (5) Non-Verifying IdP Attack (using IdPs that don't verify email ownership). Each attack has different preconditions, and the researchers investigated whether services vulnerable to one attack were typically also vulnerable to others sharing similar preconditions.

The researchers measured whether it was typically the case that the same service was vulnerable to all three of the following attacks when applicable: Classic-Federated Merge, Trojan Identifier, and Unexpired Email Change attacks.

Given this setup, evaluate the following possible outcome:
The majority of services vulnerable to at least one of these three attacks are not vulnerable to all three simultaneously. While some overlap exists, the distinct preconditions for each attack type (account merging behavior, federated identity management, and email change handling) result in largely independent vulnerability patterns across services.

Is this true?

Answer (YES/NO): YES